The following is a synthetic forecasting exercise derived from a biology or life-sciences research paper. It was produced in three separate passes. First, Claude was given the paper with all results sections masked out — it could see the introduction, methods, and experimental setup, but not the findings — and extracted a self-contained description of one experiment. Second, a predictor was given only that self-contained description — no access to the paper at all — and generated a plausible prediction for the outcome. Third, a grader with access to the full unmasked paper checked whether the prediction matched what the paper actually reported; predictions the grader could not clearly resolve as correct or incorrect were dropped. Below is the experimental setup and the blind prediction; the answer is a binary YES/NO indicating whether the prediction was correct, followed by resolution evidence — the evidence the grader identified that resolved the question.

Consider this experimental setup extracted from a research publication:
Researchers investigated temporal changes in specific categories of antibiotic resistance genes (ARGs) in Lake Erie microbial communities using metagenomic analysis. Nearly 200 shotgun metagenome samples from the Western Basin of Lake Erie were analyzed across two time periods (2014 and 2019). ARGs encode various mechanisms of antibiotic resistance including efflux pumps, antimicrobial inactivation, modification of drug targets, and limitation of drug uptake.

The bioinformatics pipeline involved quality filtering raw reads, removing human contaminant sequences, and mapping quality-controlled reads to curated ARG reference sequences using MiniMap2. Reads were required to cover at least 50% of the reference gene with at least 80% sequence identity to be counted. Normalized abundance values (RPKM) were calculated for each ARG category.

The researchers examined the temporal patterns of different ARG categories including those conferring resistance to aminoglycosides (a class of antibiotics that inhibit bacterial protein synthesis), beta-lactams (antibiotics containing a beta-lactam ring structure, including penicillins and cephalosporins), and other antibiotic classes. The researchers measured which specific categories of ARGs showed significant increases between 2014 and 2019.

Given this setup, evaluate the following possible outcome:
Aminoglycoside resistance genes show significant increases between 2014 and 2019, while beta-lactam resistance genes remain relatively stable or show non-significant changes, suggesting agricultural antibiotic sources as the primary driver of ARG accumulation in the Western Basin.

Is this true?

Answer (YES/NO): NO